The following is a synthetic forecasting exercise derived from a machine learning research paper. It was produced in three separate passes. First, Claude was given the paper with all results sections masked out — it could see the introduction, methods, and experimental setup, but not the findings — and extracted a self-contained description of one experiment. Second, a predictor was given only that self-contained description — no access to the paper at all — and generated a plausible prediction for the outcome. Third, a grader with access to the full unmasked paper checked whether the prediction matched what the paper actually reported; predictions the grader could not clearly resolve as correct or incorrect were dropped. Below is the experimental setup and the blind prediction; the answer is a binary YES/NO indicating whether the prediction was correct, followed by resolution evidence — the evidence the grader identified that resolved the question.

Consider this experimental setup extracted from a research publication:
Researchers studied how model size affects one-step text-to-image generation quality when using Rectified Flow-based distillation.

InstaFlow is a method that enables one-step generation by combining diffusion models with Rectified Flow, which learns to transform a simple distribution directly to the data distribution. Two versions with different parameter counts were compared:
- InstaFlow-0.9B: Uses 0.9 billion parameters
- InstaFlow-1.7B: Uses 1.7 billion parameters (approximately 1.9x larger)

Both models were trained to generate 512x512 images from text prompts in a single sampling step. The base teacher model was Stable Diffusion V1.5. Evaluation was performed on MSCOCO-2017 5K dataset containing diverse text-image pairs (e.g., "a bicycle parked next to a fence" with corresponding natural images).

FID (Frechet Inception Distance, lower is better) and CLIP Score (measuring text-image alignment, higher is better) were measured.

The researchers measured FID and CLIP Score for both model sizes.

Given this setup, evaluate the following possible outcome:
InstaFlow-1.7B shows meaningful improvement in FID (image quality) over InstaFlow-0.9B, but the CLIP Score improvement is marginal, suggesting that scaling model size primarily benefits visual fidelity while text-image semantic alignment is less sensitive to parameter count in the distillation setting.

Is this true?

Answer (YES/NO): YES